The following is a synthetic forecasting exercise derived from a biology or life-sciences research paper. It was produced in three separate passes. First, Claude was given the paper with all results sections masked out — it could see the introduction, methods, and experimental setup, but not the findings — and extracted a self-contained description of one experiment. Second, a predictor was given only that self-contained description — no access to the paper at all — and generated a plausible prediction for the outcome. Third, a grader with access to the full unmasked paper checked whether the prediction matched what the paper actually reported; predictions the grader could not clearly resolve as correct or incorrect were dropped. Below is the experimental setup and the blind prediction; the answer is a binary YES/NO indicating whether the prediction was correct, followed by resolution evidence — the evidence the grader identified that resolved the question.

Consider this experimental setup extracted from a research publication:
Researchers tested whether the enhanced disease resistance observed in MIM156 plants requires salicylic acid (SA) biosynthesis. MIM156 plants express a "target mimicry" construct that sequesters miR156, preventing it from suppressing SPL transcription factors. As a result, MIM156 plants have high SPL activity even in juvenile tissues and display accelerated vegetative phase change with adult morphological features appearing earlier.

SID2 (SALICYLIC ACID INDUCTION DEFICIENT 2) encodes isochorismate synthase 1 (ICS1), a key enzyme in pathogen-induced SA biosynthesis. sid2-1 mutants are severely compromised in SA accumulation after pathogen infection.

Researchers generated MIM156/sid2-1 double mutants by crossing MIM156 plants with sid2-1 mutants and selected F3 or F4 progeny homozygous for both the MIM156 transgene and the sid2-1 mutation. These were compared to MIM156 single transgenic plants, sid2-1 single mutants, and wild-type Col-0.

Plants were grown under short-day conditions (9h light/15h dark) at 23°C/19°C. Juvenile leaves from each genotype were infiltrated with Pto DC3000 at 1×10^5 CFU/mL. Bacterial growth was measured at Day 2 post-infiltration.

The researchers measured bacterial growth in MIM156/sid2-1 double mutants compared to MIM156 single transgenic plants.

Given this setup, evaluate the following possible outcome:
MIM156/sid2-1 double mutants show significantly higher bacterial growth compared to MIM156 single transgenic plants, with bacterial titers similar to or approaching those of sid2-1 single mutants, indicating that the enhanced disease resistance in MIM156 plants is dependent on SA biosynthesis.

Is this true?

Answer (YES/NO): YES